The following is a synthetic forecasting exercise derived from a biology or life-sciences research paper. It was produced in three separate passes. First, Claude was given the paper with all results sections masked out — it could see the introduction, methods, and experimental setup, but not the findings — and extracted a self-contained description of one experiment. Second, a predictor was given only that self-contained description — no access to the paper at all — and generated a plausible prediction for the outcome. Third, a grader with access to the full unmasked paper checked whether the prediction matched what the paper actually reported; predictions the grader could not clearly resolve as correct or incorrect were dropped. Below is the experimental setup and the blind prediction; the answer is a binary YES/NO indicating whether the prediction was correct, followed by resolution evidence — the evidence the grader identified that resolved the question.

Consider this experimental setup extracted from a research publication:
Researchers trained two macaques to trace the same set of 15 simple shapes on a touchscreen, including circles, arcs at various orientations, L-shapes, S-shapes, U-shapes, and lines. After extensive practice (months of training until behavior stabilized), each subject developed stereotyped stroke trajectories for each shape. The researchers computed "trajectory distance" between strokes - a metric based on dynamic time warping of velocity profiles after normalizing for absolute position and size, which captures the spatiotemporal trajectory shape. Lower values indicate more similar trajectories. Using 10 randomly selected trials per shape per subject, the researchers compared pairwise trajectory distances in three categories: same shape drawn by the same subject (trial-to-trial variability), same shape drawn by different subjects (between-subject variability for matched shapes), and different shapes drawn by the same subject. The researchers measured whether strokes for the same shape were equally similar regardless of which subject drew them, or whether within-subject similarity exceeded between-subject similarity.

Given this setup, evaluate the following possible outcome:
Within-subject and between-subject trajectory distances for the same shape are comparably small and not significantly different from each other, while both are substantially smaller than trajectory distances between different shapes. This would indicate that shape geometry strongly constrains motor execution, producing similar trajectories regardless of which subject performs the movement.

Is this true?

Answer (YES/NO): NO